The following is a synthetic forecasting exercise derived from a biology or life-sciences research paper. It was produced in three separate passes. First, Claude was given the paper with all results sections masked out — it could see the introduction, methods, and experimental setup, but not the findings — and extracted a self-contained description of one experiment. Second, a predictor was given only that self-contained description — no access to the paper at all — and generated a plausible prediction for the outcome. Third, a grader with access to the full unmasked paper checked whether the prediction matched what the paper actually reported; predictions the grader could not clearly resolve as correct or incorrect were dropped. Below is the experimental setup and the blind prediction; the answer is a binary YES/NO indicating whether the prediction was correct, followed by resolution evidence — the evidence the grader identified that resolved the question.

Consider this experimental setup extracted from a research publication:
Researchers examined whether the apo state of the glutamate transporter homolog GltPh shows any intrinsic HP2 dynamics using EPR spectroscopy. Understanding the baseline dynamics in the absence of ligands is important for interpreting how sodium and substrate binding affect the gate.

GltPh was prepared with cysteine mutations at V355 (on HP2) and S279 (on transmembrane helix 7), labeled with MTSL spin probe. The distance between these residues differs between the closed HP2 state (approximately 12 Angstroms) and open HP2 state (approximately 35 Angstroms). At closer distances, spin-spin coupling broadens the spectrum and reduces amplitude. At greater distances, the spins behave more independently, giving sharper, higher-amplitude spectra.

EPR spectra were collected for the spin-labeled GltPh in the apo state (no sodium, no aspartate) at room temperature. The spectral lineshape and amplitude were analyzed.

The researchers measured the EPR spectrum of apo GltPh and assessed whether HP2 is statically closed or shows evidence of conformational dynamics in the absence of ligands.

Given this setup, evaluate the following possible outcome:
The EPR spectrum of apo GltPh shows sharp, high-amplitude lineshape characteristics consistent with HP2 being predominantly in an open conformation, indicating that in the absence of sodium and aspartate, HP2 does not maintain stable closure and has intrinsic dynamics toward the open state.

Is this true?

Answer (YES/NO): NO